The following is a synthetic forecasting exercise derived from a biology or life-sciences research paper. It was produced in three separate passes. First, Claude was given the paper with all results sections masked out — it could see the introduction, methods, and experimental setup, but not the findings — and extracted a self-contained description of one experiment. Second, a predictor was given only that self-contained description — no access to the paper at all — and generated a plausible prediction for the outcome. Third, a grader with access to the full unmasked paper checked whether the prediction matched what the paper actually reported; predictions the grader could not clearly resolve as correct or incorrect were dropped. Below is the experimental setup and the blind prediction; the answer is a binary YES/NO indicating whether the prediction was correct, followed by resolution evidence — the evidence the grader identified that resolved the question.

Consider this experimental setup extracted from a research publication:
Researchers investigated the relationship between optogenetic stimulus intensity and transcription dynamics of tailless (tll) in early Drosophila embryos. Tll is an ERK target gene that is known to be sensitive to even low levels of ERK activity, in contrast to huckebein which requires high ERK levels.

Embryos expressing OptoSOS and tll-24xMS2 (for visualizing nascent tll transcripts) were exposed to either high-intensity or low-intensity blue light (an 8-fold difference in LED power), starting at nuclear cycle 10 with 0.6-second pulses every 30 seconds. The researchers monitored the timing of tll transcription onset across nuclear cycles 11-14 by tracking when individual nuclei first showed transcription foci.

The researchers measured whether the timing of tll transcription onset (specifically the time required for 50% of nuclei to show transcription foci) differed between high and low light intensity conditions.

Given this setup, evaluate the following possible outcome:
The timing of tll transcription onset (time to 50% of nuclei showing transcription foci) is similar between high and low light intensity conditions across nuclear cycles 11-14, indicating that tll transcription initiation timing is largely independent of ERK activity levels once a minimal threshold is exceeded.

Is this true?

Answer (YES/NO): YES